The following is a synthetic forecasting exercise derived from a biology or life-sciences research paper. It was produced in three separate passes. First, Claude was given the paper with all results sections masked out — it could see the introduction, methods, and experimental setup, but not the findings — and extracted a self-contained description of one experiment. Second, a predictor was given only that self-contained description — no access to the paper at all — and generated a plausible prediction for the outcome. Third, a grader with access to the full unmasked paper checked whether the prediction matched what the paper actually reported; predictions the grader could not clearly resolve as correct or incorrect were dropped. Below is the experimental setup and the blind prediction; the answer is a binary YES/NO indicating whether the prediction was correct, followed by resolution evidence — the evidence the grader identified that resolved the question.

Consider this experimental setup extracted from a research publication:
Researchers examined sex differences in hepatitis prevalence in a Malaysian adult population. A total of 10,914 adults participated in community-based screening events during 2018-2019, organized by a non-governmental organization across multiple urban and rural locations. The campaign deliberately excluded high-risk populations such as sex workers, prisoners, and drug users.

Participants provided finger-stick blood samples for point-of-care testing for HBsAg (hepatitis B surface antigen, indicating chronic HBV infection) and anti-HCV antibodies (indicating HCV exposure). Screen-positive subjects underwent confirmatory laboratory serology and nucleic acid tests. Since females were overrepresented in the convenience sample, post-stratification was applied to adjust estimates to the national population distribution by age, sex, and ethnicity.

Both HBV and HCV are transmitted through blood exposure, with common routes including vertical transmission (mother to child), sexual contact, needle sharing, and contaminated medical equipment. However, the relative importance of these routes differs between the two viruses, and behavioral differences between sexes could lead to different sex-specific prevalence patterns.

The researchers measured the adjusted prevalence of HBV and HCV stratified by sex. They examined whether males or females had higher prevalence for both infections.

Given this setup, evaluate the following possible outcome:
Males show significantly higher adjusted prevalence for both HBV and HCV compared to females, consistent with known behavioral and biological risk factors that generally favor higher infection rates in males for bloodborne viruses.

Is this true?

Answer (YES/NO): YES